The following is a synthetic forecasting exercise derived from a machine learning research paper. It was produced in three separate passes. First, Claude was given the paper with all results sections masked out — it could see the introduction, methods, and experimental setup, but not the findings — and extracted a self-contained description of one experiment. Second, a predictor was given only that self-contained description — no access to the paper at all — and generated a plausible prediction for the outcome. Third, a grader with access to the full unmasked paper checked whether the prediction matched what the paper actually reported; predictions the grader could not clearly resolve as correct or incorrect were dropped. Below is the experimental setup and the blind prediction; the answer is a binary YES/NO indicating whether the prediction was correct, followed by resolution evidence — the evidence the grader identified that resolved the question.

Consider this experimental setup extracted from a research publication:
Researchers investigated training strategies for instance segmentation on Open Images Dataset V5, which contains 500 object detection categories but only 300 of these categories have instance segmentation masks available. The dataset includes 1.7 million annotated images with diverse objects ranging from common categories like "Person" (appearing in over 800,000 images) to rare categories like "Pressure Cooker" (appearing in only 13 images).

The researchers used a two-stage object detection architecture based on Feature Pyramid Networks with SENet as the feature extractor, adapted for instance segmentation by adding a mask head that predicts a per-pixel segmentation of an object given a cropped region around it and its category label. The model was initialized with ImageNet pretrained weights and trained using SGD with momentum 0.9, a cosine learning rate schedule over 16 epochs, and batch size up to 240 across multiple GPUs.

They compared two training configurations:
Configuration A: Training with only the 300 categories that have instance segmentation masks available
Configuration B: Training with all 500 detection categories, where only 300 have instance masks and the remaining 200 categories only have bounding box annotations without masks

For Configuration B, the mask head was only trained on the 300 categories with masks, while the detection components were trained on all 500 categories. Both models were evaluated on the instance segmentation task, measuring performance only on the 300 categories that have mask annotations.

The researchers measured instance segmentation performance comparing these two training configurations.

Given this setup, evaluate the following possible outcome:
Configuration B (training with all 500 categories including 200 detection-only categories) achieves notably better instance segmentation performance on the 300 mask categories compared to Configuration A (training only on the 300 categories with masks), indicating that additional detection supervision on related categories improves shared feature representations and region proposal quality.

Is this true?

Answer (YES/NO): YES